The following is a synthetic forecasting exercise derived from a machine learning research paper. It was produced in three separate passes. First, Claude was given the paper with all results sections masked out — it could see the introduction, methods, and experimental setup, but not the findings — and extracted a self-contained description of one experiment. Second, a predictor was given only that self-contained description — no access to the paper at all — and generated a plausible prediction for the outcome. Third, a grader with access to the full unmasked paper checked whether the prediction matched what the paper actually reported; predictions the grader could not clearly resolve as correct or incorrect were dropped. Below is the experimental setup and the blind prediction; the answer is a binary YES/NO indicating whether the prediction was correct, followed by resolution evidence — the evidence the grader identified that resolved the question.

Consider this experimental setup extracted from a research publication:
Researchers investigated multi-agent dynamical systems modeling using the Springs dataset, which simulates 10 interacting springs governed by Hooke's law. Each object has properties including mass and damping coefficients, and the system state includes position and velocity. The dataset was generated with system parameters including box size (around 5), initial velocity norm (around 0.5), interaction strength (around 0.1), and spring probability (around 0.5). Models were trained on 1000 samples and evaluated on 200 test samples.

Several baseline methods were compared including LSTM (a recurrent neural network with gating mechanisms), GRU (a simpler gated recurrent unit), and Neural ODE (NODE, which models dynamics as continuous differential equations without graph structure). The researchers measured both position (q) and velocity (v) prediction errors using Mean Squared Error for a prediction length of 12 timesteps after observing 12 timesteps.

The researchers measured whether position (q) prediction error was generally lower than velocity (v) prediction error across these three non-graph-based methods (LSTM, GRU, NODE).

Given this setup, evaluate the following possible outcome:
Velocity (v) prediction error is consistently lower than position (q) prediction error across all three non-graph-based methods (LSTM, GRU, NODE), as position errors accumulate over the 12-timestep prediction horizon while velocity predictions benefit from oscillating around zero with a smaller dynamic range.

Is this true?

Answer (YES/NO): NO